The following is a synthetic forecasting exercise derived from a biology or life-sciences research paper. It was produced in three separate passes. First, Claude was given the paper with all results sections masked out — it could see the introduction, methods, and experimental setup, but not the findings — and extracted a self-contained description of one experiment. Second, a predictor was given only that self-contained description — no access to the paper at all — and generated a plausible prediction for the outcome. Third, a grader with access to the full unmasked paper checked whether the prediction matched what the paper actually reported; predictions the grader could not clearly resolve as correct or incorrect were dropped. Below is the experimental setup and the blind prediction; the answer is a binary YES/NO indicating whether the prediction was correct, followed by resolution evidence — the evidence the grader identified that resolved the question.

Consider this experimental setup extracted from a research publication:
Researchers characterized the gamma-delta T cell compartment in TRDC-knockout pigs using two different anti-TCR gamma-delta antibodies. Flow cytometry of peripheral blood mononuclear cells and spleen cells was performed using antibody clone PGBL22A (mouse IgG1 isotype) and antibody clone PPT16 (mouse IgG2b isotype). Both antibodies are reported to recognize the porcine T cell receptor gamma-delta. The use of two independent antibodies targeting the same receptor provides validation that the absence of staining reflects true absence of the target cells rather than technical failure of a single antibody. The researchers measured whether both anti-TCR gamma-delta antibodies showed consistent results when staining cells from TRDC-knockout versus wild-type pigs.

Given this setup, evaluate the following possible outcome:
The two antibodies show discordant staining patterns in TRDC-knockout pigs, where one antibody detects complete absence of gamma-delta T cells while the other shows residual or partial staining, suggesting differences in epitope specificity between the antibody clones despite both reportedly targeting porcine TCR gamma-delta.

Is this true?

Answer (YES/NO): NO